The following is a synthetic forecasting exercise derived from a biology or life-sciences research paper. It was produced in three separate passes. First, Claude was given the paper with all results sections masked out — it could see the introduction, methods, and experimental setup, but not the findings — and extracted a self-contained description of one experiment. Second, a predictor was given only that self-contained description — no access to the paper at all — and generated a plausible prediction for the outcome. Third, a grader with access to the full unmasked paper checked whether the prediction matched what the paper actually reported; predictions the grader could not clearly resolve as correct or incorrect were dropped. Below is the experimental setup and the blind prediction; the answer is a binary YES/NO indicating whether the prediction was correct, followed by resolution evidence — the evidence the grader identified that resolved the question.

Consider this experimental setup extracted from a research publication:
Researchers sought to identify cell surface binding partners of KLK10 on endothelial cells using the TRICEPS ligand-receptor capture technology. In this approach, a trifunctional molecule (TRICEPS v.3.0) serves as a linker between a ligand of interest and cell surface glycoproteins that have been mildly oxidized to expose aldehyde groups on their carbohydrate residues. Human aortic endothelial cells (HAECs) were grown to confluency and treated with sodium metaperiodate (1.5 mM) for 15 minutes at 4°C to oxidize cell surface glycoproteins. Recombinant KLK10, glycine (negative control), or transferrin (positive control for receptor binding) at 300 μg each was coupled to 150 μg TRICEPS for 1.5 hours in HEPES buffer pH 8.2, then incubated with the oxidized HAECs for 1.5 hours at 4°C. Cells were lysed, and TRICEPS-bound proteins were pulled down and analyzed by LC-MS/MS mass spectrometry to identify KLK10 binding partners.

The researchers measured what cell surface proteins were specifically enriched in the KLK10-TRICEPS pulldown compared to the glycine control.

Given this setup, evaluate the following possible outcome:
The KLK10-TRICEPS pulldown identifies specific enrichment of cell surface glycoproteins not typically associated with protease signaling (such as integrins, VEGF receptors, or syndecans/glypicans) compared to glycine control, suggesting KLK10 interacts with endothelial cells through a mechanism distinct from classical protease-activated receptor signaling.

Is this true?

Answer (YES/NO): NO